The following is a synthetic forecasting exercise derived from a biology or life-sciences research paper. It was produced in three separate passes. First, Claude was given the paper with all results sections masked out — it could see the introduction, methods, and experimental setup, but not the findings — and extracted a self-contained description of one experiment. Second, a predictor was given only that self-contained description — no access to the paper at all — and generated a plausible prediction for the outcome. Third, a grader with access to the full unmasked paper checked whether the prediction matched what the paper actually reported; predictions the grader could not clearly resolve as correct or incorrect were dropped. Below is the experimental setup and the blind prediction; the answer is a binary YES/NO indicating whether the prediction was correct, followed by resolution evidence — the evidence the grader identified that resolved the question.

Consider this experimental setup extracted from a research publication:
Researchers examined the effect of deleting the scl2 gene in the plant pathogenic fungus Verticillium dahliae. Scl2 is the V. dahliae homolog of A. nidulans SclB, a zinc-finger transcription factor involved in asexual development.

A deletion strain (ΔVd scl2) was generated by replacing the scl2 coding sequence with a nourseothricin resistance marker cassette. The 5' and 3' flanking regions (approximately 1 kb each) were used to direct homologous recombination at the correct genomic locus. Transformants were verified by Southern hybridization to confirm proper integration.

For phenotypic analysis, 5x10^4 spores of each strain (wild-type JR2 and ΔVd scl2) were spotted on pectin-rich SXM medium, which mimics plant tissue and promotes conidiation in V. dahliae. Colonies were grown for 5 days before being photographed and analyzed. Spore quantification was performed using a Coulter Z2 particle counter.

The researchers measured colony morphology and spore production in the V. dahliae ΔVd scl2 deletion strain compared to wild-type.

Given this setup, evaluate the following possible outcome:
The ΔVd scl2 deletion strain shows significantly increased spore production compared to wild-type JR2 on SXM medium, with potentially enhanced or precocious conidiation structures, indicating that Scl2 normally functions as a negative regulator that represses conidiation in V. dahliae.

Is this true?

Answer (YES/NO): NO